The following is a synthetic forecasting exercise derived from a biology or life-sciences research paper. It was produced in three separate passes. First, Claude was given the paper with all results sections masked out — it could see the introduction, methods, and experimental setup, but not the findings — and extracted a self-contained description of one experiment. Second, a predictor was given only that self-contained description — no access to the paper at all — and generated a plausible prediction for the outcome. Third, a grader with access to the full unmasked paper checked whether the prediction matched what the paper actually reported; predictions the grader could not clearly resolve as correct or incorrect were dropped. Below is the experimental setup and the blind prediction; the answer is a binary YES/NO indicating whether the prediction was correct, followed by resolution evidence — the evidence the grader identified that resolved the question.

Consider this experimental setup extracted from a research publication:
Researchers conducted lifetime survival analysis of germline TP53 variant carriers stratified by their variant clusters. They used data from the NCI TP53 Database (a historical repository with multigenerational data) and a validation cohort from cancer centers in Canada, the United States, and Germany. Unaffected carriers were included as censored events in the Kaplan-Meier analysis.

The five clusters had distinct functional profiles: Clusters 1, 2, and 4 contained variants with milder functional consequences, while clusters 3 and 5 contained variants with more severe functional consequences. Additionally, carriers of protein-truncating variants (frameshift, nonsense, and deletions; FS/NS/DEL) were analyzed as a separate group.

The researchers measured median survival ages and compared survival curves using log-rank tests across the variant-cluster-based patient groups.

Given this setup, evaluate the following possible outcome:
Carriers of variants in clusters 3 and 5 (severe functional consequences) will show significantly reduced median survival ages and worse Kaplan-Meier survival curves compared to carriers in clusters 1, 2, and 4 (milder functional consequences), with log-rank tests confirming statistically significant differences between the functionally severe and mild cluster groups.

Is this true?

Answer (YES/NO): YES